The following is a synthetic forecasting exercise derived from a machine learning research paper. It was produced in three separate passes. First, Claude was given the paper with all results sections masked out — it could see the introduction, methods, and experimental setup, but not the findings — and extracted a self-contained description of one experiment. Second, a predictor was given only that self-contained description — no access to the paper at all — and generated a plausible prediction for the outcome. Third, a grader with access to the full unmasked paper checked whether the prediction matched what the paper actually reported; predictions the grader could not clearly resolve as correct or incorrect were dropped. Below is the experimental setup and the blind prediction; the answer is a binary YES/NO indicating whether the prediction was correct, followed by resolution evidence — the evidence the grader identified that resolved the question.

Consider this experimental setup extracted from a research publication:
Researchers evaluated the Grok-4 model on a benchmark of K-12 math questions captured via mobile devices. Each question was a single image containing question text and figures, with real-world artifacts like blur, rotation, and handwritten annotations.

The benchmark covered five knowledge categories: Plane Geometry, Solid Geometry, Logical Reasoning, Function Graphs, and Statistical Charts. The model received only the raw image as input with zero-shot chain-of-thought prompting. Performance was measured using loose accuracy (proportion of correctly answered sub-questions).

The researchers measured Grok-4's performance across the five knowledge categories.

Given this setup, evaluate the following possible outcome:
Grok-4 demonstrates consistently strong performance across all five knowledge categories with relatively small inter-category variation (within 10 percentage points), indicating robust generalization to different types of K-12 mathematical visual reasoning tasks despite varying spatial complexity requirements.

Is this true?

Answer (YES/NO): NO